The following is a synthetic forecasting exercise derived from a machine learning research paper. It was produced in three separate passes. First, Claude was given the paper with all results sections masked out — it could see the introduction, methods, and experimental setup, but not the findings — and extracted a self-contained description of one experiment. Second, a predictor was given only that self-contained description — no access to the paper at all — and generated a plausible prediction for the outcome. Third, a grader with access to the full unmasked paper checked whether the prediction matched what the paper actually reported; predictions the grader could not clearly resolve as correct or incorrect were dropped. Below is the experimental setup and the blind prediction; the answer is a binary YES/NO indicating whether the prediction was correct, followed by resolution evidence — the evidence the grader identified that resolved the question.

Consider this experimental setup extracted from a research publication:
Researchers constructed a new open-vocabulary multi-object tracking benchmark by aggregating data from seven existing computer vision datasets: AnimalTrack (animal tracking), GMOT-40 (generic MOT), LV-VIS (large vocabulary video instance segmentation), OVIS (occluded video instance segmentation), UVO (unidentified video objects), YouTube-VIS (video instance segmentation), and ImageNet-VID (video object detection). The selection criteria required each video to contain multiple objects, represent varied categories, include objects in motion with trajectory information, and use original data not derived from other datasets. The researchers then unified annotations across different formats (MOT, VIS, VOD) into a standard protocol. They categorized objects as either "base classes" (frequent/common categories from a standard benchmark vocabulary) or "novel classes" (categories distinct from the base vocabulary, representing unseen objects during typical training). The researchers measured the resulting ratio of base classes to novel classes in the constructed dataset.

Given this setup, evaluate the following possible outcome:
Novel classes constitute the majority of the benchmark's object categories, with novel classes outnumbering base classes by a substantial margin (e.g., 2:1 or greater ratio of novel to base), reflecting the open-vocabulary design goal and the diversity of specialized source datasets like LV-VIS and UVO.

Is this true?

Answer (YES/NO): NO